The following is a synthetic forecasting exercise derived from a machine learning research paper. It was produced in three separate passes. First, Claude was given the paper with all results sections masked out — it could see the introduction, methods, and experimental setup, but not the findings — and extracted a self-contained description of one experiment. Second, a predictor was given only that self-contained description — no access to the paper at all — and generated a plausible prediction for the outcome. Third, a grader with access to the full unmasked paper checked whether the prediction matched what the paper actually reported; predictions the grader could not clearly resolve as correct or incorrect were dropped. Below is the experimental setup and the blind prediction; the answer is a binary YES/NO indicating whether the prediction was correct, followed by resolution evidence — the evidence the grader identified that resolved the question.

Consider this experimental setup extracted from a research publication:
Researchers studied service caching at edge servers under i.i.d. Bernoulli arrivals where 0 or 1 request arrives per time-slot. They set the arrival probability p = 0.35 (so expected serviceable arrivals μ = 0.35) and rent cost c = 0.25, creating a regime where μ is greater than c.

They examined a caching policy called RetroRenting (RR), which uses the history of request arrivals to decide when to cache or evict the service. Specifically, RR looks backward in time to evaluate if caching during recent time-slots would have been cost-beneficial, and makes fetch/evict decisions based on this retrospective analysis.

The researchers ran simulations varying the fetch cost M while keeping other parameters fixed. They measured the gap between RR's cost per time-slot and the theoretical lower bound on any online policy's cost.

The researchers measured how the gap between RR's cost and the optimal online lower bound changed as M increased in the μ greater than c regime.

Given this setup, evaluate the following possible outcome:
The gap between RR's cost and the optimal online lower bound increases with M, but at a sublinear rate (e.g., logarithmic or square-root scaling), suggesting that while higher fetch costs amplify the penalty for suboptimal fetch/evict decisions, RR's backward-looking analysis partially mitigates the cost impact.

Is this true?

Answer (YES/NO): NO